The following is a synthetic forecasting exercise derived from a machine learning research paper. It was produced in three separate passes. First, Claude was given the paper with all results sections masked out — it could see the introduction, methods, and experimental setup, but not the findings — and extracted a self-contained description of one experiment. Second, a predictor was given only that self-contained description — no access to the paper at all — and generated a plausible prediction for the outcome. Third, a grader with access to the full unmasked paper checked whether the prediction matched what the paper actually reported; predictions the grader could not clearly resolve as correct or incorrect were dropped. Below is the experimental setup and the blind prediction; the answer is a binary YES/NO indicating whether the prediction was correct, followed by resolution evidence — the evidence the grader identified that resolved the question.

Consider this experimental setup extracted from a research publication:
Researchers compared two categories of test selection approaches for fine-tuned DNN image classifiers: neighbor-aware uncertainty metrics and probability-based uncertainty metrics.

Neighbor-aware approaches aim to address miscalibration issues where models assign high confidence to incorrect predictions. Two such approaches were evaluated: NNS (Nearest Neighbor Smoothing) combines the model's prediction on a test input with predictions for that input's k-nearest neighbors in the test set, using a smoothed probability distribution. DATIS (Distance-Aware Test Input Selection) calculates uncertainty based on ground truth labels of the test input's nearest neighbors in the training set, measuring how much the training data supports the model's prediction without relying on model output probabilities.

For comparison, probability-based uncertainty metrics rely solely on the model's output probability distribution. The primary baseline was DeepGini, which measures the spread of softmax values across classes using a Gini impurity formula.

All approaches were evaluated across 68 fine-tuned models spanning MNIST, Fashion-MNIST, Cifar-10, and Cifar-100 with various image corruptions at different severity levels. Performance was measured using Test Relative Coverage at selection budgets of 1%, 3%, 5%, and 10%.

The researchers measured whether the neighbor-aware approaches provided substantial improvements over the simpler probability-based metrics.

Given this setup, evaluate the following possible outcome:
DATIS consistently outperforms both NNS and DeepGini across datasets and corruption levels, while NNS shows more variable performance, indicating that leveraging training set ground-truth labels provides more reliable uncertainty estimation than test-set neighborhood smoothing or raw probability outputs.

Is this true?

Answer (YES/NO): NO